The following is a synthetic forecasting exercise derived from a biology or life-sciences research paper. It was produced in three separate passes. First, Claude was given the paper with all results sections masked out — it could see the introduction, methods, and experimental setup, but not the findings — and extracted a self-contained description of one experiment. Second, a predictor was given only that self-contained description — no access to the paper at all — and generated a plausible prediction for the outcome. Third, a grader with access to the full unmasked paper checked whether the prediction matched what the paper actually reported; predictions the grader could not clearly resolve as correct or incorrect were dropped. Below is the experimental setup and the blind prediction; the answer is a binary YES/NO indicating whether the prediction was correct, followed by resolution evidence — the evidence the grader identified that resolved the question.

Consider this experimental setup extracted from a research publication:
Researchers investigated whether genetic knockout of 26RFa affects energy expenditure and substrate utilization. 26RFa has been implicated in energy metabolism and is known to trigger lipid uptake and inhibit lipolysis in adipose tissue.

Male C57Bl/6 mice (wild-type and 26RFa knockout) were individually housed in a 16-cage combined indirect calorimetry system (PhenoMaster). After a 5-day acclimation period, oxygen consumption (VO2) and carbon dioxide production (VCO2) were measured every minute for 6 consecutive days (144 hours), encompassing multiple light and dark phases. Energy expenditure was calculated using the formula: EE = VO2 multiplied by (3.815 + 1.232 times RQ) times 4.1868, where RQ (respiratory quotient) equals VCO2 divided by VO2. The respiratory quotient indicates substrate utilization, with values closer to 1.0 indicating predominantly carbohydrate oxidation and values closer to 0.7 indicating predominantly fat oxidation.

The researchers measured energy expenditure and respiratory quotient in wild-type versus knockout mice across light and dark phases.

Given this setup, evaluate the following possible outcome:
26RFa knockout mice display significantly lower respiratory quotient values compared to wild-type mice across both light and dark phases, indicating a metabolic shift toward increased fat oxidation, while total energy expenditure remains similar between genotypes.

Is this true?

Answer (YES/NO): NO